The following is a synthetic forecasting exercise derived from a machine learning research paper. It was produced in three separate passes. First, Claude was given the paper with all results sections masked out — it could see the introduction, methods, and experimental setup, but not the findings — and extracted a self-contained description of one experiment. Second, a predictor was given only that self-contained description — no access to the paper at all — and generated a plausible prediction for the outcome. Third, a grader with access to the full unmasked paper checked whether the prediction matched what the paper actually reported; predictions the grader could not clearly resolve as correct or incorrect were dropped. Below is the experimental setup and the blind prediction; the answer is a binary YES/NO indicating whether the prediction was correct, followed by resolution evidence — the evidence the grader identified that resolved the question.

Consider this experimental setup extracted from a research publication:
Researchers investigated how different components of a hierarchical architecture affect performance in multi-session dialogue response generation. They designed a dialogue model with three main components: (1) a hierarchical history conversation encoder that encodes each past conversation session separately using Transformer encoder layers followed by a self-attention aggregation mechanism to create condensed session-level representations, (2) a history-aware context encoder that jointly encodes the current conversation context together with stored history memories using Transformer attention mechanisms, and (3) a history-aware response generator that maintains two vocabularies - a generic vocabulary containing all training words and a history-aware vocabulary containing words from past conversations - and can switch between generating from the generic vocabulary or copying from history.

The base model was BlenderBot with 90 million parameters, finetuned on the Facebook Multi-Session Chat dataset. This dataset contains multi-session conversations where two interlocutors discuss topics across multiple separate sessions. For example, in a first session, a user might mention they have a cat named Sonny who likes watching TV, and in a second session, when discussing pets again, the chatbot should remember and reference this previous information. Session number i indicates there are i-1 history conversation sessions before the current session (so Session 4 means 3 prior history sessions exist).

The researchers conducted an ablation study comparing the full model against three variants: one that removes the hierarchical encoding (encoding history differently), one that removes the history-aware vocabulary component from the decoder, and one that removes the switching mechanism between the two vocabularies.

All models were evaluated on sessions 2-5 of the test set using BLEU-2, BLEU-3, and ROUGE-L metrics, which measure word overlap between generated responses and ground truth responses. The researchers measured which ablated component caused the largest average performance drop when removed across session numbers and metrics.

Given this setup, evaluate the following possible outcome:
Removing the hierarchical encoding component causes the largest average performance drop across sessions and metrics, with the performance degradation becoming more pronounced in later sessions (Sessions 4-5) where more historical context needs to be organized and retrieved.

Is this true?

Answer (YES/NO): NO